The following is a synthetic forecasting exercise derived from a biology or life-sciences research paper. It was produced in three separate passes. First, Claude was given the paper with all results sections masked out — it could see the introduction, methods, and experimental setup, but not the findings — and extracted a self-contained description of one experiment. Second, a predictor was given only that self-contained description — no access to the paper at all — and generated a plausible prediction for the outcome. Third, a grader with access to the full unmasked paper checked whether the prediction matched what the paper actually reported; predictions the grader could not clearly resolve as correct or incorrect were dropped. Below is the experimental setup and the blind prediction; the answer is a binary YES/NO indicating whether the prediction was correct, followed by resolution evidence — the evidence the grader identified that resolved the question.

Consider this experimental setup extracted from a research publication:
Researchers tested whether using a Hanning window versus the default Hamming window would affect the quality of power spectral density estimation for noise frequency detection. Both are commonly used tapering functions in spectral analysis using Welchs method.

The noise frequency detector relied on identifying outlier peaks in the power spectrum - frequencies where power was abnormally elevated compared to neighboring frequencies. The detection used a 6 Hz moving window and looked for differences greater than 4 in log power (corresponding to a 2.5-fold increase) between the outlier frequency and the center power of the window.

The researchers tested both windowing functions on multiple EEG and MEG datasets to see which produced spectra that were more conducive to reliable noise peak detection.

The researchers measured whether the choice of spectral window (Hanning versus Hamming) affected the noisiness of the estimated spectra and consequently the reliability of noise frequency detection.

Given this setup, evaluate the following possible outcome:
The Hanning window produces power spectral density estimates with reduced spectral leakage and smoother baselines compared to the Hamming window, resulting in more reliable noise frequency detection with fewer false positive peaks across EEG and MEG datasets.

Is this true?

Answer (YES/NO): NO